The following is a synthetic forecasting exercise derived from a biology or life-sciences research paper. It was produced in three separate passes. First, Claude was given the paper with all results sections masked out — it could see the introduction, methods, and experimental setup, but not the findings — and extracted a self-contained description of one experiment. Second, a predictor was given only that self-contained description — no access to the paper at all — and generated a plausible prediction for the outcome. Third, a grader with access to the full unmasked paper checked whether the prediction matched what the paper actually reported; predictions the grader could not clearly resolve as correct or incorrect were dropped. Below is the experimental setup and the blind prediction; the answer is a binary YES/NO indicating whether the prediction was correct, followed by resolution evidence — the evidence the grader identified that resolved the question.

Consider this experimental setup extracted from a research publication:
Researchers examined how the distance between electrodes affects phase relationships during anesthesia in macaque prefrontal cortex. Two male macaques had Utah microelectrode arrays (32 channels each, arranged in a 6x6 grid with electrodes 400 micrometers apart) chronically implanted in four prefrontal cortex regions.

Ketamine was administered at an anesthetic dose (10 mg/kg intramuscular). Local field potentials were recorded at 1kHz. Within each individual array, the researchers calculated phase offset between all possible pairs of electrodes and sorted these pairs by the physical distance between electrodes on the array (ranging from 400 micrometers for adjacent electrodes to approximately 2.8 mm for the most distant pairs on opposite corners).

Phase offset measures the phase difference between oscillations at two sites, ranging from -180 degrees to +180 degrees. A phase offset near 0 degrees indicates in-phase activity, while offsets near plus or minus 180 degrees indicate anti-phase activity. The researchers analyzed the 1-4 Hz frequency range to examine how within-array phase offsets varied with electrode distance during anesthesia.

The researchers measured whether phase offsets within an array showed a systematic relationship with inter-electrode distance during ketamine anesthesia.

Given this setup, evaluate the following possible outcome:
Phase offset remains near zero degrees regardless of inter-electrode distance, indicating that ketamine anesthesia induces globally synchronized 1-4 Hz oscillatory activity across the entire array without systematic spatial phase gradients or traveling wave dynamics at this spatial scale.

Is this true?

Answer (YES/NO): NO